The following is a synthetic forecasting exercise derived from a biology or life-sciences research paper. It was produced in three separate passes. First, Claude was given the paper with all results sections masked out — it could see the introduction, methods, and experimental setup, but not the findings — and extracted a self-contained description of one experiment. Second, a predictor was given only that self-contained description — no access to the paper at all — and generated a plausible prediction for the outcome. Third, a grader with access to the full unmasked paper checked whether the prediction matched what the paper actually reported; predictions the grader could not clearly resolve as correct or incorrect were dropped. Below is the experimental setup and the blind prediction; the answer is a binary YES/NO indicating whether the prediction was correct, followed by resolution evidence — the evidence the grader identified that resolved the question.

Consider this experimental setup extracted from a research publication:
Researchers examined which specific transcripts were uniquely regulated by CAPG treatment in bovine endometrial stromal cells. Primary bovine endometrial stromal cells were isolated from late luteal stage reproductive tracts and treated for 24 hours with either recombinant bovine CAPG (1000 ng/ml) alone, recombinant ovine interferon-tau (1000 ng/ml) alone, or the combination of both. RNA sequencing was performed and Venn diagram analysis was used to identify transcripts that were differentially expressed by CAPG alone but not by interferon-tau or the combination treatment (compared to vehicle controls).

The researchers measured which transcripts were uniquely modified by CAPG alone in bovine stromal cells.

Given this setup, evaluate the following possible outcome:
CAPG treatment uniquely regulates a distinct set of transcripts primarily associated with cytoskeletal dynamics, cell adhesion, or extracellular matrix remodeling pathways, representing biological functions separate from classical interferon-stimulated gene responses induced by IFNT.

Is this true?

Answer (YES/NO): NO